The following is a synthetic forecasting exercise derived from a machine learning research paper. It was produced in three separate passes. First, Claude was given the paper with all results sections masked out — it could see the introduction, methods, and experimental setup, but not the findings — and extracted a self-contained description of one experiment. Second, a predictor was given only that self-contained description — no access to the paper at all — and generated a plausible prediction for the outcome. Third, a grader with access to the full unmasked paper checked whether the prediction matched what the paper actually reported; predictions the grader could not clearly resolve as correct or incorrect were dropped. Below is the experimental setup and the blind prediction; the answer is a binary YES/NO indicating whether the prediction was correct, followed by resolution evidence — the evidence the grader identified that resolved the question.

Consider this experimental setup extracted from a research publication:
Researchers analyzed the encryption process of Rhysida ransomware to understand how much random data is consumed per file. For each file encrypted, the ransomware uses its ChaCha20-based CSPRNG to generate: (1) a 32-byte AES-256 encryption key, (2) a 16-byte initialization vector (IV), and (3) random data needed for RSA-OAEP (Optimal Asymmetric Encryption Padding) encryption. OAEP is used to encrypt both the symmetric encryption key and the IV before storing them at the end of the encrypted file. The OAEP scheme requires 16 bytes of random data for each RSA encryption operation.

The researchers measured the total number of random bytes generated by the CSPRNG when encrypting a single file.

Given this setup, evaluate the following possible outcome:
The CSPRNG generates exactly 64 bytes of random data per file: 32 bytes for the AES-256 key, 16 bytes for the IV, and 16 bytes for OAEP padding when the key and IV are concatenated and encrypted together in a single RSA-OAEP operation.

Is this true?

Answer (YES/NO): NO